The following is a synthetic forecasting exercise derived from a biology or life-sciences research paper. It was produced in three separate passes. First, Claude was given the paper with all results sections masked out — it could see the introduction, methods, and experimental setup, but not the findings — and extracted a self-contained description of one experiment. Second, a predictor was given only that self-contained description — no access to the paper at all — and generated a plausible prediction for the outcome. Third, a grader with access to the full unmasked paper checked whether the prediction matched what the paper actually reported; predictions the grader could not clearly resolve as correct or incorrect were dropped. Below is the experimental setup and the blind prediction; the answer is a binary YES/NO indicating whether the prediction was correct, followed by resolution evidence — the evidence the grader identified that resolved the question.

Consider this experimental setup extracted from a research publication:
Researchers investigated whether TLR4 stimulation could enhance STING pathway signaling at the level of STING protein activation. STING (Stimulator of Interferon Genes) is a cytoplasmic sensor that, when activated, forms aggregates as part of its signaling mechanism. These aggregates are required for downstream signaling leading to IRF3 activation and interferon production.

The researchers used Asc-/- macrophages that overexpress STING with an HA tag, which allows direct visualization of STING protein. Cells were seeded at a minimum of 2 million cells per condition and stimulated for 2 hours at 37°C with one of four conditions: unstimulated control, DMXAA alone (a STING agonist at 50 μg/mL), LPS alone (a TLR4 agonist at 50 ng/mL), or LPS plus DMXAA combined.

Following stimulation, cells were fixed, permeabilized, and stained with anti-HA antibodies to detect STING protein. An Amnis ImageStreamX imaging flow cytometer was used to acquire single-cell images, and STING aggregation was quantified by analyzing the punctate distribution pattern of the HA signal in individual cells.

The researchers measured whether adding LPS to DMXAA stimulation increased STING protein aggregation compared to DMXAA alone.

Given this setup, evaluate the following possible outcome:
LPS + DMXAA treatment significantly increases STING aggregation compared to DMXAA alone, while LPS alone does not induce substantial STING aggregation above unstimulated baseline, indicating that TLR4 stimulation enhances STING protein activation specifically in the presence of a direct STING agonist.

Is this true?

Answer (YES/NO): NO